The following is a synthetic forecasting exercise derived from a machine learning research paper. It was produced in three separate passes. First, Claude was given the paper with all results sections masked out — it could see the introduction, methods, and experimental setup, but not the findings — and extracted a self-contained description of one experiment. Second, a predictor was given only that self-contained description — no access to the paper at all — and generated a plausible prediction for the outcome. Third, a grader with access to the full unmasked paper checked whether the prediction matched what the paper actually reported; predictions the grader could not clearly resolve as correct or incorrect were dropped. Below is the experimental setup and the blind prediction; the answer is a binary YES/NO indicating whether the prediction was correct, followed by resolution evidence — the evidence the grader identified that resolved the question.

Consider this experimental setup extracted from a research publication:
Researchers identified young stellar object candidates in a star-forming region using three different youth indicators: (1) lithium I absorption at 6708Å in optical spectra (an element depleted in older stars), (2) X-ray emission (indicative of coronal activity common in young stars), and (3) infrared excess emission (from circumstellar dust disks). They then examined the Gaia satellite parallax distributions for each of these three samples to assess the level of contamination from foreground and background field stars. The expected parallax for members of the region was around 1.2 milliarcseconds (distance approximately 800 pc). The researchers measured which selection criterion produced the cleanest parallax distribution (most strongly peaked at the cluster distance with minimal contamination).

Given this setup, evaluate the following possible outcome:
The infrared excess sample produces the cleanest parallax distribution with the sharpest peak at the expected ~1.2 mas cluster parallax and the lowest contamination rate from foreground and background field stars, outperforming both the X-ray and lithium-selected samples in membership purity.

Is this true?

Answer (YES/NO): NO